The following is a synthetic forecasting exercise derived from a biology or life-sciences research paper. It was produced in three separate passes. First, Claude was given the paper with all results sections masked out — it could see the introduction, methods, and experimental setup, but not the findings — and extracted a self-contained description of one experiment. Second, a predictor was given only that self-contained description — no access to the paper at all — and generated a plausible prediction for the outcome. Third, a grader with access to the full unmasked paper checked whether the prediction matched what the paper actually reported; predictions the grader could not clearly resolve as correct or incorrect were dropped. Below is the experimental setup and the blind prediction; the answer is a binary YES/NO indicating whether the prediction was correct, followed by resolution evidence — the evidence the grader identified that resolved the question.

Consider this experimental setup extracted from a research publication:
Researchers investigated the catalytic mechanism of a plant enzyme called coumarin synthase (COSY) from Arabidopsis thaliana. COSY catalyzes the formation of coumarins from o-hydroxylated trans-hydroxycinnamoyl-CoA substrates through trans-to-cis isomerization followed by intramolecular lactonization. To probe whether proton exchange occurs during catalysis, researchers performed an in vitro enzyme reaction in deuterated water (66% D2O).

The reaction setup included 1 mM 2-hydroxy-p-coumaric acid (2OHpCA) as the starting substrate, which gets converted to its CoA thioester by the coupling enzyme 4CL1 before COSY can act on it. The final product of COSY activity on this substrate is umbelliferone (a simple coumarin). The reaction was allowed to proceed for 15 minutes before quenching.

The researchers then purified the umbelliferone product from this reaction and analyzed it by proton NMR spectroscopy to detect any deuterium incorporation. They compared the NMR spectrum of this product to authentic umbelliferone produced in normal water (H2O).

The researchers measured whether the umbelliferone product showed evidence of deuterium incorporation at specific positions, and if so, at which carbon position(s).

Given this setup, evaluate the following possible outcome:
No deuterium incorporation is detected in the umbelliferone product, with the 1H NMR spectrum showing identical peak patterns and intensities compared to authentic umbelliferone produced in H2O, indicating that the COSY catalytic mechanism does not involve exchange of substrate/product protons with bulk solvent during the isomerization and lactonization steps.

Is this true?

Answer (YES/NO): NO